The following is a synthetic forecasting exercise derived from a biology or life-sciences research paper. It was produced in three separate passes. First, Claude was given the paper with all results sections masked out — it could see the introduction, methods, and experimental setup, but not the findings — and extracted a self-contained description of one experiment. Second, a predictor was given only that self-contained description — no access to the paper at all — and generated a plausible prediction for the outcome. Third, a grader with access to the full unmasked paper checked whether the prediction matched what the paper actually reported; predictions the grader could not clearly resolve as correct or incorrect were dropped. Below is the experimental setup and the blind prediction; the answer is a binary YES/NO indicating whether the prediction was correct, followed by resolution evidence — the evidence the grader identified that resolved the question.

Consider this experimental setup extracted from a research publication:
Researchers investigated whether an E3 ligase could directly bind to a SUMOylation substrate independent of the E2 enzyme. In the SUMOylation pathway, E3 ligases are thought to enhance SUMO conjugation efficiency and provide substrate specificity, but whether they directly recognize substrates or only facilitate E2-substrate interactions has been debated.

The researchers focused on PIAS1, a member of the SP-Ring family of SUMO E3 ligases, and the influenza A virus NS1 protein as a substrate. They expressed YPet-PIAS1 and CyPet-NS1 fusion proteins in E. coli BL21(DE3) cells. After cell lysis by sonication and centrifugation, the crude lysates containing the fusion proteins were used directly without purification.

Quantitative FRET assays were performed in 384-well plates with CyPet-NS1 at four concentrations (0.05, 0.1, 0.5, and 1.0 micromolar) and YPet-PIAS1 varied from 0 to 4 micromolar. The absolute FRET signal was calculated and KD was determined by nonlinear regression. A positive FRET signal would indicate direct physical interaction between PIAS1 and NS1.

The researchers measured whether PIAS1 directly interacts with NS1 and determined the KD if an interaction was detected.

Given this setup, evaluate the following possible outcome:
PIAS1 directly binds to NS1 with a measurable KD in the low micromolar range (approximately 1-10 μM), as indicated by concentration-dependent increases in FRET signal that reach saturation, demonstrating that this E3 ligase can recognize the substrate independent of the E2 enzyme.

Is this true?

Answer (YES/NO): YES